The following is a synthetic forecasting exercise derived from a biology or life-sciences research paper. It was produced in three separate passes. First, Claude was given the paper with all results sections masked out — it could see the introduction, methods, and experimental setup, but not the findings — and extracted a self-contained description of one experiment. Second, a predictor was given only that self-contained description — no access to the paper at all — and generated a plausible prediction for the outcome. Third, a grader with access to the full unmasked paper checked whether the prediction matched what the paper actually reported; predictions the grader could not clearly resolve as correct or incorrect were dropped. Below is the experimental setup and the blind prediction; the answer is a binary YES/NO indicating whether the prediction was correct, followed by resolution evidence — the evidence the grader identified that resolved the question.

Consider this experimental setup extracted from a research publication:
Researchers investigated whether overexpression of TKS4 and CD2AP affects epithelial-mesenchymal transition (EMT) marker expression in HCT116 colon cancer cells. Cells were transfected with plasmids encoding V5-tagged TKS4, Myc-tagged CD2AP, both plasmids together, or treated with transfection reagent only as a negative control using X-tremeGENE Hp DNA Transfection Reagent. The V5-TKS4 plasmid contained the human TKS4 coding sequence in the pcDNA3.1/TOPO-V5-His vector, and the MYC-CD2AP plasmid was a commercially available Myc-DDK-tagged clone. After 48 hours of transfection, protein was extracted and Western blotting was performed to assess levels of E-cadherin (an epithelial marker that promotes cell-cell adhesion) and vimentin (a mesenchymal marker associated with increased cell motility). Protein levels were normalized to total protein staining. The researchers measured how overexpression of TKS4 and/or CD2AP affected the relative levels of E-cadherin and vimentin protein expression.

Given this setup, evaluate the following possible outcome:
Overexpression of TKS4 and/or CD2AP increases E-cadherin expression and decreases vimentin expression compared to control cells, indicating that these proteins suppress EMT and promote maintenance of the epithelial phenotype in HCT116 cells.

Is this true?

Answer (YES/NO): NO